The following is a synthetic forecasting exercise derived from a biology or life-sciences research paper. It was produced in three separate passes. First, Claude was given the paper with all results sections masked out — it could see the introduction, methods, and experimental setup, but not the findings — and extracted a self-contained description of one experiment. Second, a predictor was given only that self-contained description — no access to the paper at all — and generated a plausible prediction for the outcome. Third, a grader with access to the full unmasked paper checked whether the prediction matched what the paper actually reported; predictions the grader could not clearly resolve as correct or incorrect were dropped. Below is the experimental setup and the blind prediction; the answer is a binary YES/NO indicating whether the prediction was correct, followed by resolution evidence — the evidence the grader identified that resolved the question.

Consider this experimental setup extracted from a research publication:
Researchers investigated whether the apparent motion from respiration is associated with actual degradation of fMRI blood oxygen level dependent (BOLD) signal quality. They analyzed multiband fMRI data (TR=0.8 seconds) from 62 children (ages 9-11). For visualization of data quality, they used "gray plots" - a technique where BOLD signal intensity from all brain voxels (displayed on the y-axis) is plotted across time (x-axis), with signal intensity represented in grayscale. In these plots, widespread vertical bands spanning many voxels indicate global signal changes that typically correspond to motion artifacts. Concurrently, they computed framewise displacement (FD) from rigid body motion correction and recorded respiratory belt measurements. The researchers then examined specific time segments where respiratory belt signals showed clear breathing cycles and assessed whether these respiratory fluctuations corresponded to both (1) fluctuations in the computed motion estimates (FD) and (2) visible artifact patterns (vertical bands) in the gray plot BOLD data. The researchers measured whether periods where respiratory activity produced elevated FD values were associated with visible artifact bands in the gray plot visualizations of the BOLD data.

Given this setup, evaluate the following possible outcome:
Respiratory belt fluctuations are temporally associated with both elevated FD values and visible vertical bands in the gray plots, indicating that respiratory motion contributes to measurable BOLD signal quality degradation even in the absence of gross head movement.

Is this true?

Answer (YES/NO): NO